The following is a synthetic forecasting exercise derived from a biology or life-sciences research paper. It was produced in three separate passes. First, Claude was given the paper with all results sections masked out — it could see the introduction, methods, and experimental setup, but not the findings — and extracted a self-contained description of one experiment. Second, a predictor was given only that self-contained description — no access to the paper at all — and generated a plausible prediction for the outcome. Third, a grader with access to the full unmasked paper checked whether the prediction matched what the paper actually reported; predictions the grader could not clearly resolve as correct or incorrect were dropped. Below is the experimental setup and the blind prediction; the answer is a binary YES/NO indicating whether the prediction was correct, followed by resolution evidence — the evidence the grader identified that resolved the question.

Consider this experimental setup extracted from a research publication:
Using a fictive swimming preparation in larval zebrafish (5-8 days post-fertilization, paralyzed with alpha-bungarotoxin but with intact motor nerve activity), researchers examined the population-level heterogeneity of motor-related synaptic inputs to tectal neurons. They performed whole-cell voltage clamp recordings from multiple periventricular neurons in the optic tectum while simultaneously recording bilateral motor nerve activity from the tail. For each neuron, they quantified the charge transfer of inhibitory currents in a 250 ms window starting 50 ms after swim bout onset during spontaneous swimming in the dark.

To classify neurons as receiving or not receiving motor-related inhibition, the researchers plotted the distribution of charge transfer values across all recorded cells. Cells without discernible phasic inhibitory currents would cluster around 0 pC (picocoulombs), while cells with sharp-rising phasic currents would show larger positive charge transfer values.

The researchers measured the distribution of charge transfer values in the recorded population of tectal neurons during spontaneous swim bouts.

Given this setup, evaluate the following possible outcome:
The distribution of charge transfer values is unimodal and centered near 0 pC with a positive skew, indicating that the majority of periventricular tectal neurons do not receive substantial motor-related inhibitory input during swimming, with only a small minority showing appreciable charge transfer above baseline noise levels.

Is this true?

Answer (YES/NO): NO